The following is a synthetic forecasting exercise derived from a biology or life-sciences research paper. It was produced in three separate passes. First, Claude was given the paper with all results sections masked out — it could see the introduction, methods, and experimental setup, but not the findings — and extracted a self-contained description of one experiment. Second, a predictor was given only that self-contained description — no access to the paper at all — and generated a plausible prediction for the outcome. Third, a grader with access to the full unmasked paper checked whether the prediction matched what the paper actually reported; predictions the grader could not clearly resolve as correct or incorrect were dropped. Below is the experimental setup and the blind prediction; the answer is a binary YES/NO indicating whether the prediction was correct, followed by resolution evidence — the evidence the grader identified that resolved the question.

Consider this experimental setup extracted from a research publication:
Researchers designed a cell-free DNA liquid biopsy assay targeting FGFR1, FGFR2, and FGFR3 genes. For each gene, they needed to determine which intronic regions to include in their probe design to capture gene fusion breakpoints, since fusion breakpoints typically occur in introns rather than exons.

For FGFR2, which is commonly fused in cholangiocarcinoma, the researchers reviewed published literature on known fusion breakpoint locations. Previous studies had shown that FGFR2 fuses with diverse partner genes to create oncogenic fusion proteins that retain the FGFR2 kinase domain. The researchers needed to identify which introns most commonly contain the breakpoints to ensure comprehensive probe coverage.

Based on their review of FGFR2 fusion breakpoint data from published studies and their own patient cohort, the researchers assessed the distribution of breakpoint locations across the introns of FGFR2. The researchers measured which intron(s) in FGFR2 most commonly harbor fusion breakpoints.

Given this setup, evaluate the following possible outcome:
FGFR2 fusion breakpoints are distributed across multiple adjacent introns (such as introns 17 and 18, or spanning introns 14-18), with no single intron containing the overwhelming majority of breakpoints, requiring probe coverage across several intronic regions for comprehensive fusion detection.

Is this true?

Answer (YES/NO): NO